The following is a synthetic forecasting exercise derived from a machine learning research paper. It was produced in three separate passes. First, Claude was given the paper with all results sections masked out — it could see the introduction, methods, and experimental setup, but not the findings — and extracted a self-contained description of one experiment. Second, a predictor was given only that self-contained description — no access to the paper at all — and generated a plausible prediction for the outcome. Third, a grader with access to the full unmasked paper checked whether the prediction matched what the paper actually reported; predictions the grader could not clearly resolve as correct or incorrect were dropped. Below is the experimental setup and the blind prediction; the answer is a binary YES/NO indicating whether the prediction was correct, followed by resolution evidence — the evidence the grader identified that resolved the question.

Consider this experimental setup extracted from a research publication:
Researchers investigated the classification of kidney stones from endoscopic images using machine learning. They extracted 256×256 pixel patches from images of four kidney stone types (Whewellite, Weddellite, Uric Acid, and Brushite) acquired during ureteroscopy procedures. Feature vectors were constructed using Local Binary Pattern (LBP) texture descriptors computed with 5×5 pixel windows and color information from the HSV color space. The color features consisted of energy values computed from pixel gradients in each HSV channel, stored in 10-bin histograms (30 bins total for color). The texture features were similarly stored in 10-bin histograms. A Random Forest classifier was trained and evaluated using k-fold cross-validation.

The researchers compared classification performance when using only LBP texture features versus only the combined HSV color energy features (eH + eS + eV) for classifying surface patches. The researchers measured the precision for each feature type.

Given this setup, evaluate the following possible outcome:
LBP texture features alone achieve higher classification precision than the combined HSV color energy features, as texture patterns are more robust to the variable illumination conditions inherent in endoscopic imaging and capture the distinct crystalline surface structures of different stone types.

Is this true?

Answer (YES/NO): YES